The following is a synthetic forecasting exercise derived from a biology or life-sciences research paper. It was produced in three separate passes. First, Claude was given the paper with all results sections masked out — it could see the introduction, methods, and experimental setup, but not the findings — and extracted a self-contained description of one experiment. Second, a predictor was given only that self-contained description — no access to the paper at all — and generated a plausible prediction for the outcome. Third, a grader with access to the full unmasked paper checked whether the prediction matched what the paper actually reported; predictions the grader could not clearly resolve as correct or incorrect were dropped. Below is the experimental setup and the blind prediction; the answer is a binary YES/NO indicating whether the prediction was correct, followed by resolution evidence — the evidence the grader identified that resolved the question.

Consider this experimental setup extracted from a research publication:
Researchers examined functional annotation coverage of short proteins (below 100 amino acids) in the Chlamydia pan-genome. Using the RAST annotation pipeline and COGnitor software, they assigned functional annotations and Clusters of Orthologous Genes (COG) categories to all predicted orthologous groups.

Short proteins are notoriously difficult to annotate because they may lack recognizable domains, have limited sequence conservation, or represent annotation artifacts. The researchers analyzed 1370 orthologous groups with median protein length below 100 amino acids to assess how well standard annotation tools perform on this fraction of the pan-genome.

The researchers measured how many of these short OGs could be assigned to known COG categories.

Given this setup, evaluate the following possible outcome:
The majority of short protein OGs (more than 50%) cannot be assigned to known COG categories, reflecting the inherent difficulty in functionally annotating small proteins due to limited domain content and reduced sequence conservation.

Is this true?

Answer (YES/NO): YES